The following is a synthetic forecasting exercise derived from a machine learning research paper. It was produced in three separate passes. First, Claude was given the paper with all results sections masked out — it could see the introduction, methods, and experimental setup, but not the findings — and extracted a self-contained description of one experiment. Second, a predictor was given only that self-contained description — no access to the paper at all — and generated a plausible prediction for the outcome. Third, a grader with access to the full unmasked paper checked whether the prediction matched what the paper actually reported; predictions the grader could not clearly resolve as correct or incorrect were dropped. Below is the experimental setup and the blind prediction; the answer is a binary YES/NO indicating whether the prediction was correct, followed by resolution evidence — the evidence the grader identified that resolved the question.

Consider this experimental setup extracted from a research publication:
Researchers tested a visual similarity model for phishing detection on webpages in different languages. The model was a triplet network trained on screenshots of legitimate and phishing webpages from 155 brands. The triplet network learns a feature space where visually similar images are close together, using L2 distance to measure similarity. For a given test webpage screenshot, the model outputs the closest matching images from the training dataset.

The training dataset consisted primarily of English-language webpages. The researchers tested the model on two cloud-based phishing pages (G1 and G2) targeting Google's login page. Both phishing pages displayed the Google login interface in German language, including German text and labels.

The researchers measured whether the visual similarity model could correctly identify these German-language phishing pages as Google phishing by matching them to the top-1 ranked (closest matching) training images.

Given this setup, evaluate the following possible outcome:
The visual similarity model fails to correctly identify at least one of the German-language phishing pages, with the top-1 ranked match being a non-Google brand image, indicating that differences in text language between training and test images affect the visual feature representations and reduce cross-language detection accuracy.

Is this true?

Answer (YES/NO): NO